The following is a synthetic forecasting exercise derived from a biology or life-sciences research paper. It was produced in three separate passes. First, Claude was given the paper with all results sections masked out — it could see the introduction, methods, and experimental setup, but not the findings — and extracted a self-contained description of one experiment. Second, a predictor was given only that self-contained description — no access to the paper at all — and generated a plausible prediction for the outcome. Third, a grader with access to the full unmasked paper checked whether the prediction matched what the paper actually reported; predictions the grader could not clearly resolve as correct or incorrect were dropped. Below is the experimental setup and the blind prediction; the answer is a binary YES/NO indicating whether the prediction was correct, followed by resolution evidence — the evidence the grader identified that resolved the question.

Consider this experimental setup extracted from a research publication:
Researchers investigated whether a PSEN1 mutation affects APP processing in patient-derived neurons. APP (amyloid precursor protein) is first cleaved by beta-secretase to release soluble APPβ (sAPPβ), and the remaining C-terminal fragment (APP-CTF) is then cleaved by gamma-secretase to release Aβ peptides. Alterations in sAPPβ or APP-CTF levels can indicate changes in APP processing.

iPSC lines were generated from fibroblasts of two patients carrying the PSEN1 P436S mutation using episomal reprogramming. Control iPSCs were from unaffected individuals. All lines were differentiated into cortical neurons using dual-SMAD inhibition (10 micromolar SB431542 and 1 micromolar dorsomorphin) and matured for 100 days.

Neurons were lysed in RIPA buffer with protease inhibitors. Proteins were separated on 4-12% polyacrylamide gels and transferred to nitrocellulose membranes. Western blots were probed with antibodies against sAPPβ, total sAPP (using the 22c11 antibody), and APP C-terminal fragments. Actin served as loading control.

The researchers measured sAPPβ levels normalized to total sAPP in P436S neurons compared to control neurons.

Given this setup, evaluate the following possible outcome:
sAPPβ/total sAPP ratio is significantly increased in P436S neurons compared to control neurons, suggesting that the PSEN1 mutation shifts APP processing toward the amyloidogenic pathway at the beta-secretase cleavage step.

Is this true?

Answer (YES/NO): NO